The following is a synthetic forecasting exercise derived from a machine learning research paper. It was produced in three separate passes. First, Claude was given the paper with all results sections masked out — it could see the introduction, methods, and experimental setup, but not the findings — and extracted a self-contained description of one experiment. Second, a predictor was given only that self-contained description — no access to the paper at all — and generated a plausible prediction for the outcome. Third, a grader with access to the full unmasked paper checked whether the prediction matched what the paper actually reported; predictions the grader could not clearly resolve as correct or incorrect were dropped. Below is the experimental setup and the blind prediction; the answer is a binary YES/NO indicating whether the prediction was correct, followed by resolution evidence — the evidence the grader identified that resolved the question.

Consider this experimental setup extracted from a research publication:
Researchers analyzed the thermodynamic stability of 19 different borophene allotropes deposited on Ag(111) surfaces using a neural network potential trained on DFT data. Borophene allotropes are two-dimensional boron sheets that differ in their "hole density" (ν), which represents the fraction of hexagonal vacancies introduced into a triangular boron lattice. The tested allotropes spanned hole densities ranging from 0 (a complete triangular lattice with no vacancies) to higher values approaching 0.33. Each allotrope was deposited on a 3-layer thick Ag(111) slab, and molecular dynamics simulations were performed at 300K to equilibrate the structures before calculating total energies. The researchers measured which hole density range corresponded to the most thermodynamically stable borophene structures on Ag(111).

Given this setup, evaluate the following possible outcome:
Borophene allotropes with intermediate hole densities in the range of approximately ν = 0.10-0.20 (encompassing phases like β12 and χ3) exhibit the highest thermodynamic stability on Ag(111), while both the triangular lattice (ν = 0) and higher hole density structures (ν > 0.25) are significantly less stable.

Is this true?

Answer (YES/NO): NO